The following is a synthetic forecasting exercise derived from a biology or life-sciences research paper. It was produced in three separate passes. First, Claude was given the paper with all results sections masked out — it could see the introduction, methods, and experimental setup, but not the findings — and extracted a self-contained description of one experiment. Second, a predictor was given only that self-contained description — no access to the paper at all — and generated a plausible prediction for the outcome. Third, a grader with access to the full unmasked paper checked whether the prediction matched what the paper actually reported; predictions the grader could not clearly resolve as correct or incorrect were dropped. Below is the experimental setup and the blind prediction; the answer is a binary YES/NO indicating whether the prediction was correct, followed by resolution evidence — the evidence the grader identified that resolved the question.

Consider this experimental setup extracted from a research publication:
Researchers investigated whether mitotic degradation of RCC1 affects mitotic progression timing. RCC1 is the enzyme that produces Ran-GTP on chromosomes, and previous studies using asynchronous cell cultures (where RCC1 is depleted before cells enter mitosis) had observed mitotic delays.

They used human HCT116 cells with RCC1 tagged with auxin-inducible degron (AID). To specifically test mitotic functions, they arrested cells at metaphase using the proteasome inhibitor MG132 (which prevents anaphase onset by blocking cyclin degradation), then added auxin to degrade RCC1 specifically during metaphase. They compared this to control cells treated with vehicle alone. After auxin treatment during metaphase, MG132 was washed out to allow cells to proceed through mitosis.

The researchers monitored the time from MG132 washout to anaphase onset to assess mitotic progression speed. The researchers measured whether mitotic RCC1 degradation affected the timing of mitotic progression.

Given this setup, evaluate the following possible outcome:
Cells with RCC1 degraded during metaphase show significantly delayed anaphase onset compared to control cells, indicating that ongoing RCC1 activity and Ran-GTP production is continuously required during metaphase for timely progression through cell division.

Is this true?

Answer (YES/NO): NO